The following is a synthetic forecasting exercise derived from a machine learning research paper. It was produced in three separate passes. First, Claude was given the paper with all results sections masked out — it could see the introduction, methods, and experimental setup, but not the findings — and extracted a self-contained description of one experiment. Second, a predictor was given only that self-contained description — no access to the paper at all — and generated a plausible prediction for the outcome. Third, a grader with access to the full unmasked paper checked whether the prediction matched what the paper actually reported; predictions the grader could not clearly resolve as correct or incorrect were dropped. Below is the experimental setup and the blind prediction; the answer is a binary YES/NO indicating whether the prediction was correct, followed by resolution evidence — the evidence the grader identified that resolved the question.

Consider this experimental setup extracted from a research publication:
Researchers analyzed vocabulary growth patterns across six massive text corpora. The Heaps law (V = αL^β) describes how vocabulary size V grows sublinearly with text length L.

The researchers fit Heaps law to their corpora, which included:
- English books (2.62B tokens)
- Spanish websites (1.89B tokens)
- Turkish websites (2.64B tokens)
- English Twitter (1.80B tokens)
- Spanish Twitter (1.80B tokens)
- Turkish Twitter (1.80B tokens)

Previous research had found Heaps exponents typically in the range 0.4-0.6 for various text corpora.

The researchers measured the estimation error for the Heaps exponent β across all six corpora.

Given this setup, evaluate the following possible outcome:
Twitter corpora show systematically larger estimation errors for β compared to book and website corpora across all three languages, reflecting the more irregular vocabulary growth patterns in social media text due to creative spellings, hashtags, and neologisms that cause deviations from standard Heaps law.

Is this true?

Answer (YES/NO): NO